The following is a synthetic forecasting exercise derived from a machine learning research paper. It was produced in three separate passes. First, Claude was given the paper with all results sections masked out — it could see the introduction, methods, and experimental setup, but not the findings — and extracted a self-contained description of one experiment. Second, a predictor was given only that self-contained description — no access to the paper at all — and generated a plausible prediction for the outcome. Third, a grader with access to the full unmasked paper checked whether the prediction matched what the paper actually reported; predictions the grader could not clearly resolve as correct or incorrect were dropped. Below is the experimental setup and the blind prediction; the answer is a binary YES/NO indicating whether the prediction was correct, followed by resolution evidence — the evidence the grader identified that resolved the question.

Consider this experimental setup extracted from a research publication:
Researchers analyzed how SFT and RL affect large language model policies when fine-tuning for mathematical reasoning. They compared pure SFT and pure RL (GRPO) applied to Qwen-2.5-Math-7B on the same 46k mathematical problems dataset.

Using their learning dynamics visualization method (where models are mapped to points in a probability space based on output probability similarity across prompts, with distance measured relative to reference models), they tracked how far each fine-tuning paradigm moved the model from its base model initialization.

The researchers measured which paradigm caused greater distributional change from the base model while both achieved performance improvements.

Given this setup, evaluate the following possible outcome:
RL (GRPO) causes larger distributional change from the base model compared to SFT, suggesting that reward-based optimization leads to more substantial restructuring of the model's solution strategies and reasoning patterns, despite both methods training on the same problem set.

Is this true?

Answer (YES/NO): NO